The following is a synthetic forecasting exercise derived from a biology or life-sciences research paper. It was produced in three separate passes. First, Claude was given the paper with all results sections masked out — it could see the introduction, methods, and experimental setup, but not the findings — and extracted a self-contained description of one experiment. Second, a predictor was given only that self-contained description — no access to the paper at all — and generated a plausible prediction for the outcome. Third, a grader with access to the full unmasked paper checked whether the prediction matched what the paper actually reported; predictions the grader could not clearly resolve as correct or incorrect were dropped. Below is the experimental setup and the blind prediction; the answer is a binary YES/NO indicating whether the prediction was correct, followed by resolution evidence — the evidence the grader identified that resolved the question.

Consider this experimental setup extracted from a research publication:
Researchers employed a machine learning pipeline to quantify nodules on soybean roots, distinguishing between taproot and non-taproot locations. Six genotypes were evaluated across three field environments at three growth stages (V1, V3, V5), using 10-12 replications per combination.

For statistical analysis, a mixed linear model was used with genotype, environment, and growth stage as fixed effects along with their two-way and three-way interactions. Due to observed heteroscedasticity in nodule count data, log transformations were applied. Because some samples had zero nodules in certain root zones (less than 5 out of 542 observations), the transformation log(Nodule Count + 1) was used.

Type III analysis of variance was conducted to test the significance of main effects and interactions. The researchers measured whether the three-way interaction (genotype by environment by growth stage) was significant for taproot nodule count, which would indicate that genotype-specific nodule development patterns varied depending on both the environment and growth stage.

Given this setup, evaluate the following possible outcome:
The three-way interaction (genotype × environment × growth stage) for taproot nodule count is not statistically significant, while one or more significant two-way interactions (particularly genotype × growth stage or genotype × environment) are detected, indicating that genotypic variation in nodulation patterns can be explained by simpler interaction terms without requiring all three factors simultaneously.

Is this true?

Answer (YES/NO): YES